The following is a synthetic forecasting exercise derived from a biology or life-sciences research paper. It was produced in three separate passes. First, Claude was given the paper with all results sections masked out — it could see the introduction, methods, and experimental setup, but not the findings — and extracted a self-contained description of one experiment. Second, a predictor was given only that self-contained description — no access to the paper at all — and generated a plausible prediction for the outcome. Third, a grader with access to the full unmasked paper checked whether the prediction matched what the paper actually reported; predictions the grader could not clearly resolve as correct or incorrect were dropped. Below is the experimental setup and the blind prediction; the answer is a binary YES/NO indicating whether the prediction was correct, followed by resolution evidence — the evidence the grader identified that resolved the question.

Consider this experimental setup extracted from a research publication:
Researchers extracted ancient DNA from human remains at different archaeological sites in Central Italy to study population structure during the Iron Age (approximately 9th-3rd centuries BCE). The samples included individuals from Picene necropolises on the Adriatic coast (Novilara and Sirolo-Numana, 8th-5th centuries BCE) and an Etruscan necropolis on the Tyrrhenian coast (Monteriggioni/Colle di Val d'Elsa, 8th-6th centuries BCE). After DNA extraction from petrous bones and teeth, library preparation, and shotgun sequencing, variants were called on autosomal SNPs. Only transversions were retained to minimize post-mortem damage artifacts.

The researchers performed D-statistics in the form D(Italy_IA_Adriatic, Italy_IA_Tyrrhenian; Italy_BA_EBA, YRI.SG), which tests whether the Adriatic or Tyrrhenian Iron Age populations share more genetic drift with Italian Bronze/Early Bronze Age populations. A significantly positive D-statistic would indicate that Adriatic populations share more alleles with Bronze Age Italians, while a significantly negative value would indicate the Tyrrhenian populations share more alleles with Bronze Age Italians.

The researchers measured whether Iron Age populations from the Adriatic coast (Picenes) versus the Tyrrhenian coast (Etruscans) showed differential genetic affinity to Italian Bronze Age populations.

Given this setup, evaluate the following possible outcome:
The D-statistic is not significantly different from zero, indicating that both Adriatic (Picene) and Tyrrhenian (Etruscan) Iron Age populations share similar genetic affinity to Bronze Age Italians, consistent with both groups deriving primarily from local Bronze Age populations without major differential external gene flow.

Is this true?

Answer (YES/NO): NO